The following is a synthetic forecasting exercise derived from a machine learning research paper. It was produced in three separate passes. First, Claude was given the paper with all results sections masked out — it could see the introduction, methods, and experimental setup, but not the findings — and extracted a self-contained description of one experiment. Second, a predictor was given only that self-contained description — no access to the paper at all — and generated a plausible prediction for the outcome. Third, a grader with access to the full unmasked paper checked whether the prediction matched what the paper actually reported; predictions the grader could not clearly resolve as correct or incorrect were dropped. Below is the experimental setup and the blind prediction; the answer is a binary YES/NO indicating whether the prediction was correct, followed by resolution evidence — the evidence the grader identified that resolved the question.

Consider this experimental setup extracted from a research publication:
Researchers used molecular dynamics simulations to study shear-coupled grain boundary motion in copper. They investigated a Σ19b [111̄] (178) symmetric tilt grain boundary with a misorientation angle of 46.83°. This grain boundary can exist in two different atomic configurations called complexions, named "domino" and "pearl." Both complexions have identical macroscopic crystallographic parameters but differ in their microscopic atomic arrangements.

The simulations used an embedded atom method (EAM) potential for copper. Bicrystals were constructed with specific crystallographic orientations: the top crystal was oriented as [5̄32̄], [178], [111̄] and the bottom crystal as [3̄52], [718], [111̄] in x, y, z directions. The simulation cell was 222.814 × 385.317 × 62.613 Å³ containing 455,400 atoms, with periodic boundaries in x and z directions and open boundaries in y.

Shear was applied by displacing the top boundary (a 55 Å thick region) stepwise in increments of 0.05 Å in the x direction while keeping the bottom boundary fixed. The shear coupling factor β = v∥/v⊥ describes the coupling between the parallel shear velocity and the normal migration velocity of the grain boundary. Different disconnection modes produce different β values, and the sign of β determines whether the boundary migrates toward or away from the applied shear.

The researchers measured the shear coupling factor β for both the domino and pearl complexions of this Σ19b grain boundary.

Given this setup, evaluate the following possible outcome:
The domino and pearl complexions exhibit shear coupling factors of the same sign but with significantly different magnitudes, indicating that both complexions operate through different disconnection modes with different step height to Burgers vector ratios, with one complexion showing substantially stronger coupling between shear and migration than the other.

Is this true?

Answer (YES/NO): NO